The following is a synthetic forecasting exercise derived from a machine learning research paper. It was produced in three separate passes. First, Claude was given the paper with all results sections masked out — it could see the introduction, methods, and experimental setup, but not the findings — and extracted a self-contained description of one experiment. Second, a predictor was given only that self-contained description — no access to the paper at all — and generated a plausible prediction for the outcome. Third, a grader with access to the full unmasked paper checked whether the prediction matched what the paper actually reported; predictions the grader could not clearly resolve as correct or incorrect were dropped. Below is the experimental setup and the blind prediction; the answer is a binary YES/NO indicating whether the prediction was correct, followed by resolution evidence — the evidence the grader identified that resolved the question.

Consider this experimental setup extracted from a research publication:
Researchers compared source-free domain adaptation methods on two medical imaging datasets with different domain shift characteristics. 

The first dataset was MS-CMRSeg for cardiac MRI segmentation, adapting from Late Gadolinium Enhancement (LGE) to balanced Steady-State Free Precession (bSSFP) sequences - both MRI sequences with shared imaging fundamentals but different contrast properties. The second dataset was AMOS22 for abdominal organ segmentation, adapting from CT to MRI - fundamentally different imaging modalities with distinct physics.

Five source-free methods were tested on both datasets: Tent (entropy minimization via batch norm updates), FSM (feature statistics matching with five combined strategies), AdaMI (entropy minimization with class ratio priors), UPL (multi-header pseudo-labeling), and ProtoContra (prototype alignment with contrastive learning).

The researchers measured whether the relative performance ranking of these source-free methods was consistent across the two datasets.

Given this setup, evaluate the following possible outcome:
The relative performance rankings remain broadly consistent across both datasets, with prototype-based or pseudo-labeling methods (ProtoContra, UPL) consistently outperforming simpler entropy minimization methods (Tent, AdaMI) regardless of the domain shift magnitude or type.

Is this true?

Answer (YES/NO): NO